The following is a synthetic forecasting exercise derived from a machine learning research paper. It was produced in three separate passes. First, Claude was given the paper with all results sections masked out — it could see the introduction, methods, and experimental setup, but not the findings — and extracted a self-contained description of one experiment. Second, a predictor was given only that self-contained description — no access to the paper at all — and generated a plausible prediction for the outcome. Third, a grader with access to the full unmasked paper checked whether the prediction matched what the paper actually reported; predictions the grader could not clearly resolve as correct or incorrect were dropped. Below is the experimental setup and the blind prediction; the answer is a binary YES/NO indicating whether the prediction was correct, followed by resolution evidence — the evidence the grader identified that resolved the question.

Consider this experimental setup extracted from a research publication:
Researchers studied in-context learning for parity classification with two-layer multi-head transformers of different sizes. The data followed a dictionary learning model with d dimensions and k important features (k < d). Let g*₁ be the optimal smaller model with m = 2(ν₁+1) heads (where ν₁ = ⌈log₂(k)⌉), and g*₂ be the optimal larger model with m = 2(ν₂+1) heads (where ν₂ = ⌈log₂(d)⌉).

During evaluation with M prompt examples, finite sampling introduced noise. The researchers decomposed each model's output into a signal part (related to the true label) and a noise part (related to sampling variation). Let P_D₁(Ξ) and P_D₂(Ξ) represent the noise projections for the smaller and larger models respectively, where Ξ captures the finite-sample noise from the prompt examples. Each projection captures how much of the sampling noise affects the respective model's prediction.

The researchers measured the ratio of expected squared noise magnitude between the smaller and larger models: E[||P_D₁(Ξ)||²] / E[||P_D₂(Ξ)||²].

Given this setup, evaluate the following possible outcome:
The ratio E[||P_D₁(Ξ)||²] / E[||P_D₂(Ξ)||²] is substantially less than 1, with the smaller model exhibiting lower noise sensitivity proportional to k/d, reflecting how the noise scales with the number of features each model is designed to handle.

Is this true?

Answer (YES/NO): NO